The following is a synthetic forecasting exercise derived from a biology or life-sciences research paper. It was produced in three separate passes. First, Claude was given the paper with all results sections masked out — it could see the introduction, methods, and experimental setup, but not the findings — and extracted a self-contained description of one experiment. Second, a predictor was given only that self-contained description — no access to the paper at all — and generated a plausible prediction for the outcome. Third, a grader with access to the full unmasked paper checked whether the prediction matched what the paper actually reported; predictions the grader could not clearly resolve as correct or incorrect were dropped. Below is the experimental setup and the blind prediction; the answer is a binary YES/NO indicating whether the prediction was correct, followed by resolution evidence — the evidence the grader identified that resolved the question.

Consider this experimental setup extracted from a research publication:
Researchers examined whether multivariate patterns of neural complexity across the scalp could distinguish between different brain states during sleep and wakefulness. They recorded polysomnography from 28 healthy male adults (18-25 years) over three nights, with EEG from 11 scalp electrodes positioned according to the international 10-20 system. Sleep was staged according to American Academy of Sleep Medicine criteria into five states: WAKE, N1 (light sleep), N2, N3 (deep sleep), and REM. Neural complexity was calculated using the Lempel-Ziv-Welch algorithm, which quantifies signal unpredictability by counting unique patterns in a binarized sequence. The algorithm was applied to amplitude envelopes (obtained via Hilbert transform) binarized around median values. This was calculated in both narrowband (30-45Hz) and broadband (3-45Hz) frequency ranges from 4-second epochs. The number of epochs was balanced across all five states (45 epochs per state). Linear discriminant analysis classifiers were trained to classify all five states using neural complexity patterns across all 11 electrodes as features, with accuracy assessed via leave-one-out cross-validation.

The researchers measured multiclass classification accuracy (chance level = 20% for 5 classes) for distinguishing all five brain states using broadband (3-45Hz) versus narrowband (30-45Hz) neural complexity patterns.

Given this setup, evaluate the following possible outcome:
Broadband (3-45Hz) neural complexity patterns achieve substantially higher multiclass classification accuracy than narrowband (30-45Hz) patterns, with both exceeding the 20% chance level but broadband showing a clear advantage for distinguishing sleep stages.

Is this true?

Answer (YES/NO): YES